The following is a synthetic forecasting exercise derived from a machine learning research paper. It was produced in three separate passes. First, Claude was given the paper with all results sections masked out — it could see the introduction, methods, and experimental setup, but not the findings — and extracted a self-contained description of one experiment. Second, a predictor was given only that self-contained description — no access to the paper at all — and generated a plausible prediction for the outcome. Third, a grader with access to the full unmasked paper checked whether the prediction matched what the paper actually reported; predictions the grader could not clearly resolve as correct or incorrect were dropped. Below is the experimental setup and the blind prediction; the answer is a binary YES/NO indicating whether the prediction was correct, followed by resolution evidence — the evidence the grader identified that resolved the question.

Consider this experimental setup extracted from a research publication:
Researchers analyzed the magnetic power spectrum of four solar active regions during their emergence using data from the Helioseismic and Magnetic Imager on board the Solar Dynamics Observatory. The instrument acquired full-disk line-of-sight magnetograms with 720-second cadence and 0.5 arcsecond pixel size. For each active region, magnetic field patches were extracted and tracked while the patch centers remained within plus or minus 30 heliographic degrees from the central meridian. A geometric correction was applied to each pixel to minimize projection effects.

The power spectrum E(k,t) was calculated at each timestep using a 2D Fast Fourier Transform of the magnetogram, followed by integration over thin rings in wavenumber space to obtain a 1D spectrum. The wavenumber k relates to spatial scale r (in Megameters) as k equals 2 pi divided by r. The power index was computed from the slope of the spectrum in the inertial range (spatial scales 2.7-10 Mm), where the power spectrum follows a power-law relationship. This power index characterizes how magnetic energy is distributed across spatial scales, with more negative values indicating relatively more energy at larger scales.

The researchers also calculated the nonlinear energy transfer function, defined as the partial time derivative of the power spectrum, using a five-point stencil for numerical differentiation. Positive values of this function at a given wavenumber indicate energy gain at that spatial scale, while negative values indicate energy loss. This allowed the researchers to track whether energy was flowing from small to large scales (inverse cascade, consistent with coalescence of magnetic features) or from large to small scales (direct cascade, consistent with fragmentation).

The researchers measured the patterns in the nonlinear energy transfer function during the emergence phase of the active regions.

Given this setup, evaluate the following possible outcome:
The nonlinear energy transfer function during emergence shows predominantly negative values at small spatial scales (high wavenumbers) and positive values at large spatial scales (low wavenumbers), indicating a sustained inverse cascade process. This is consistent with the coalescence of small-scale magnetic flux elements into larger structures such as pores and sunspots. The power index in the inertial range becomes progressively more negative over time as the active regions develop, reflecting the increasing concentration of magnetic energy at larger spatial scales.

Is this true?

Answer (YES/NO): NO